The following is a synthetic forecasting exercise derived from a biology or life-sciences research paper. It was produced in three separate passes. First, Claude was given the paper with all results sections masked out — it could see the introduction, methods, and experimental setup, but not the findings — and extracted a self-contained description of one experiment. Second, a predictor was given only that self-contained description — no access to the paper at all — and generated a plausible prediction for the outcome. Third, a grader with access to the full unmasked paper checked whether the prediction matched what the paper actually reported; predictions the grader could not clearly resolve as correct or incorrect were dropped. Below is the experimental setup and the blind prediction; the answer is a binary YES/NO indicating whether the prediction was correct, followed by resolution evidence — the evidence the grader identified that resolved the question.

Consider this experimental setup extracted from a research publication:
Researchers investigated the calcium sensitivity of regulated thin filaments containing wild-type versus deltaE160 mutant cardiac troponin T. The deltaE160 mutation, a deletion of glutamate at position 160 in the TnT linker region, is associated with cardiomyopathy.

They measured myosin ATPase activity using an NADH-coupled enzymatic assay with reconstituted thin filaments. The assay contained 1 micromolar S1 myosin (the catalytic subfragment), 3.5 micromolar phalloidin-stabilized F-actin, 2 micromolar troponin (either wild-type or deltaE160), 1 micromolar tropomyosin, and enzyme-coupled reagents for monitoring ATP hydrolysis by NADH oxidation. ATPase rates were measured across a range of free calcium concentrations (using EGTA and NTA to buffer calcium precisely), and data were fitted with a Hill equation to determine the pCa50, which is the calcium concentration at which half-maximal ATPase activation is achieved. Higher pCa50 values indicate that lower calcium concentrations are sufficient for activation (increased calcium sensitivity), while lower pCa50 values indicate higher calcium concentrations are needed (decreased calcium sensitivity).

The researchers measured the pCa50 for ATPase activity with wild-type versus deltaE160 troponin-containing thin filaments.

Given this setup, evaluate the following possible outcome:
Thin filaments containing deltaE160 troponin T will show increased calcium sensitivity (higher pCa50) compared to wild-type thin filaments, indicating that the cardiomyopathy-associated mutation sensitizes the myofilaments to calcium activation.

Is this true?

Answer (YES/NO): YES